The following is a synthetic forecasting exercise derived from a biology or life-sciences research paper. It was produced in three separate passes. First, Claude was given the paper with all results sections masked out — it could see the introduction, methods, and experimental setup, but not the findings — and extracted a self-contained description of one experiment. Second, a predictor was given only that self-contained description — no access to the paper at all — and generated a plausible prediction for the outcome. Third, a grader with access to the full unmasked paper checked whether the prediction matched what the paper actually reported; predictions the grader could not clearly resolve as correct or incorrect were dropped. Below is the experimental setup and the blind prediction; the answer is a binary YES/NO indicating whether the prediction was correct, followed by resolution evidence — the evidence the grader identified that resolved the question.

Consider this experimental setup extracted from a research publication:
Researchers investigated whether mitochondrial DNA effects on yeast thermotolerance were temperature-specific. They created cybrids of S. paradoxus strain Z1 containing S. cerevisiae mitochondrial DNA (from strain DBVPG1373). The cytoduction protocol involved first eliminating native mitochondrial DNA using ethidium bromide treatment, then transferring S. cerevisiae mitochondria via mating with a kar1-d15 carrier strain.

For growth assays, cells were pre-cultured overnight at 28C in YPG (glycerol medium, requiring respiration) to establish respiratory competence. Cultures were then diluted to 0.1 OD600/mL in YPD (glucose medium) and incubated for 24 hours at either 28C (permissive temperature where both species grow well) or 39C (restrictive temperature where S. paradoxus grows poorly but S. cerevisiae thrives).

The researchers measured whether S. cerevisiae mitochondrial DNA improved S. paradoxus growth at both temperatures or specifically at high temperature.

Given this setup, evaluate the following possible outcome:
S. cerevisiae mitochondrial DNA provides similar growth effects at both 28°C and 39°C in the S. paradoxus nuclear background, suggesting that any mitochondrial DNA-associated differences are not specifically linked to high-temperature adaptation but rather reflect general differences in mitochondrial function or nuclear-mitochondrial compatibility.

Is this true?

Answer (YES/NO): NO